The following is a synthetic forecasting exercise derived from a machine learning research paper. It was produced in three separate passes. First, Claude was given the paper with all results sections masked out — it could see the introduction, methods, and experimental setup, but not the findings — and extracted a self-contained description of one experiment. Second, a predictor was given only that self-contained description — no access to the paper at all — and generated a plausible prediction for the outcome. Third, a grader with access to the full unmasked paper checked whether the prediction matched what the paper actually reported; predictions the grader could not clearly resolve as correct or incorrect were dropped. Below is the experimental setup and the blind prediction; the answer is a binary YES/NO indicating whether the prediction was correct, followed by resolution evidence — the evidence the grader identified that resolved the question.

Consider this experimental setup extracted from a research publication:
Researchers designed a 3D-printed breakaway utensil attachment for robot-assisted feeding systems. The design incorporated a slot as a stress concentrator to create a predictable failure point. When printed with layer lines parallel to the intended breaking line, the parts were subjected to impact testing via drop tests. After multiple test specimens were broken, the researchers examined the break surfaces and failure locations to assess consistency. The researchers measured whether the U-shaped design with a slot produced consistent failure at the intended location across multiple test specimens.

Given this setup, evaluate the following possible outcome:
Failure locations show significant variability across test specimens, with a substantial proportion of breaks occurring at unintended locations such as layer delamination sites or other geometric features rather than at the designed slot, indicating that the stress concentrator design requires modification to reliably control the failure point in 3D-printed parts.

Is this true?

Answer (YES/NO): NO